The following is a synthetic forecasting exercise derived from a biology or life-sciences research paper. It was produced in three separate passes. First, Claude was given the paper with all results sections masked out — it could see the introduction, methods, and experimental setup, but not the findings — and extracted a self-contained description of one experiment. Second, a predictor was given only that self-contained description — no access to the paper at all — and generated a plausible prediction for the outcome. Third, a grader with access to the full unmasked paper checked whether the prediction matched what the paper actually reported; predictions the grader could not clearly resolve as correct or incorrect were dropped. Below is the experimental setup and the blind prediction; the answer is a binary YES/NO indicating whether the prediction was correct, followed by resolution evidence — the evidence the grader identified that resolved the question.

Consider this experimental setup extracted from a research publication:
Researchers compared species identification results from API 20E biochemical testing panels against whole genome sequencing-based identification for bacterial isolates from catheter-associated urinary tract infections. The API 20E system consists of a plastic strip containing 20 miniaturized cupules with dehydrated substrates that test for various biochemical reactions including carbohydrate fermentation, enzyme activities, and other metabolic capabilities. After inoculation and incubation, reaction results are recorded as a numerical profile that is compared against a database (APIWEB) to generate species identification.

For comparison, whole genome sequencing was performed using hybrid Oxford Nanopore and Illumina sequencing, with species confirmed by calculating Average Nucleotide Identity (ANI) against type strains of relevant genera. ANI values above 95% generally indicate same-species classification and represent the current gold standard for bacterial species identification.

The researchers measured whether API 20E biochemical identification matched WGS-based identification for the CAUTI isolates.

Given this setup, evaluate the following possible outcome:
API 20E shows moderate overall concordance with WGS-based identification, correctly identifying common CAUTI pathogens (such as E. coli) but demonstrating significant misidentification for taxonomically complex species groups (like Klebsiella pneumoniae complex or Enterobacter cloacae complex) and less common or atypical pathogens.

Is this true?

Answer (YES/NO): YES